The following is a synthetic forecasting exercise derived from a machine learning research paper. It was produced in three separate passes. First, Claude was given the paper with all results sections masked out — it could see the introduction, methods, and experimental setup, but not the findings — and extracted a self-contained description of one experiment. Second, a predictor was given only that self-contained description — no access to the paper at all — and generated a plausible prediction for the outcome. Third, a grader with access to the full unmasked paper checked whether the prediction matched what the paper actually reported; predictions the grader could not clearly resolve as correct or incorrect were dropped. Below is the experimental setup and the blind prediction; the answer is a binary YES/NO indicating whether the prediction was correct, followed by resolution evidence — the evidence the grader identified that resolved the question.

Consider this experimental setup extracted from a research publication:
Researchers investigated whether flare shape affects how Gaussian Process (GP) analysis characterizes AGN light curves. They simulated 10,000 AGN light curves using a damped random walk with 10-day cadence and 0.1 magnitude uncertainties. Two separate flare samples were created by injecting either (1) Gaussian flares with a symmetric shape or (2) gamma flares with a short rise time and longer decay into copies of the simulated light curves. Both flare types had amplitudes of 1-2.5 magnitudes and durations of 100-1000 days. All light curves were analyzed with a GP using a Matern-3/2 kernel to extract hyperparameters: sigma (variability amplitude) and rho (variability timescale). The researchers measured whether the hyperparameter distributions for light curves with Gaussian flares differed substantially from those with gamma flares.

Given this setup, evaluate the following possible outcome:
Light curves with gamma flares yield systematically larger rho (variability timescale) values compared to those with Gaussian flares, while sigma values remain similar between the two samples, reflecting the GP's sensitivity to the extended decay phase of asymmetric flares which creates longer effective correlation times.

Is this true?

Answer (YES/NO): NO